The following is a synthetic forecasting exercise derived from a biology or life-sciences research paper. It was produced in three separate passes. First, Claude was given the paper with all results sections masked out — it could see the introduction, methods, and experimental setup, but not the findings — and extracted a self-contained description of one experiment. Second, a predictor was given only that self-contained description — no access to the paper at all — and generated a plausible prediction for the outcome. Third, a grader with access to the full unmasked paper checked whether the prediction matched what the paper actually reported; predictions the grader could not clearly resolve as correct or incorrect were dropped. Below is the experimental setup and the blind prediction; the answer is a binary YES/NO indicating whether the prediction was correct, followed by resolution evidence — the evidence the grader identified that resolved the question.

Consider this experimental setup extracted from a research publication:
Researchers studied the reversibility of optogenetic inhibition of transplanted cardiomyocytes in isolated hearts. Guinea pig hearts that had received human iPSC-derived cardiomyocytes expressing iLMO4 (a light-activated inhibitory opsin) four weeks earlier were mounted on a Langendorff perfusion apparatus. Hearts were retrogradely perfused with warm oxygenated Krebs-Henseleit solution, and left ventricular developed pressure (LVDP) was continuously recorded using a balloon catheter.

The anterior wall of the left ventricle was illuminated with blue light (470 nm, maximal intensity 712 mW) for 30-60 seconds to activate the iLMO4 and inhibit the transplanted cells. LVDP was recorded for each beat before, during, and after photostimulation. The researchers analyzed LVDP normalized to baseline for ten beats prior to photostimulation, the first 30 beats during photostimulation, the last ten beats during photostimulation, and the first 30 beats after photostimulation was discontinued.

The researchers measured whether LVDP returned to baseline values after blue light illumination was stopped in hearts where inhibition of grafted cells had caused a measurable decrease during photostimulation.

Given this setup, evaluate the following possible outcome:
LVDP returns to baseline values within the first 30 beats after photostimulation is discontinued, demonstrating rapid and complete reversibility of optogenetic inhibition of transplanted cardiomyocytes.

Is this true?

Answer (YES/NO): YES